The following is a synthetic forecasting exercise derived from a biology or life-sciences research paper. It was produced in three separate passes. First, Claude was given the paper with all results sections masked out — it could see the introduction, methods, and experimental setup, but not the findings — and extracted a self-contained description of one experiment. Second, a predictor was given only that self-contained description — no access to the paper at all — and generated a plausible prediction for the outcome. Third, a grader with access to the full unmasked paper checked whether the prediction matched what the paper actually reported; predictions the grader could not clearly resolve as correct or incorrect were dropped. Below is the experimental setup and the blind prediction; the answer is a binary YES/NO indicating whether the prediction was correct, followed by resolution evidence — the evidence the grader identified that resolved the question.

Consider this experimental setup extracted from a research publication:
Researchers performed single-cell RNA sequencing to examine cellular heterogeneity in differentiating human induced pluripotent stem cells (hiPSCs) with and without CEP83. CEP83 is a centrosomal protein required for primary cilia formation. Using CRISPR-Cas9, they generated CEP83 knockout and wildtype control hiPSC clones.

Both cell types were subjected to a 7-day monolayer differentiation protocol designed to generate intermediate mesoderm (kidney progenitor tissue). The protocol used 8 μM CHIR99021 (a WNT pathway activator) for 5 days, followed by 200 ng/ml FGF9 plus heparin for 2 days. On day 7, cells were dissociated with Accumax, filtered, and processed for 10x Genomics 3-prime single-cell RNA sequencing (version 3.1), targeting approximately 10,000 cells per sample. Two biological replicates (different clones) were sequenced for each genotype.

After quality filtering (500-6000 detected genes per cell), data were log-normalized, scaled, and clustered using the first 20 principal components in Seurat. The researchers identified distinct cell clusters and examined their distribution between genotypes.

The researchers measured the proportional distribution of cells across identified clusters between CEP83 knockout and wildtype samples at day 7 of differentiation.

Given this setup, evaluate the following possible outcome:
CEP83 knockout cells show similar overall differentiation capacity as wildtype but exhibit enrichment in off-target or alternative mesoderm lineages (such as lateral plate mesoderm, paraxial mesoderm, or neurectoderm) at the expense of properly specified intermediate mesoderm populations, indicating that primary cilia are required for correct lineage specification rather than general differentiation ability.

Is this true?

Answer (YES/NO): YES